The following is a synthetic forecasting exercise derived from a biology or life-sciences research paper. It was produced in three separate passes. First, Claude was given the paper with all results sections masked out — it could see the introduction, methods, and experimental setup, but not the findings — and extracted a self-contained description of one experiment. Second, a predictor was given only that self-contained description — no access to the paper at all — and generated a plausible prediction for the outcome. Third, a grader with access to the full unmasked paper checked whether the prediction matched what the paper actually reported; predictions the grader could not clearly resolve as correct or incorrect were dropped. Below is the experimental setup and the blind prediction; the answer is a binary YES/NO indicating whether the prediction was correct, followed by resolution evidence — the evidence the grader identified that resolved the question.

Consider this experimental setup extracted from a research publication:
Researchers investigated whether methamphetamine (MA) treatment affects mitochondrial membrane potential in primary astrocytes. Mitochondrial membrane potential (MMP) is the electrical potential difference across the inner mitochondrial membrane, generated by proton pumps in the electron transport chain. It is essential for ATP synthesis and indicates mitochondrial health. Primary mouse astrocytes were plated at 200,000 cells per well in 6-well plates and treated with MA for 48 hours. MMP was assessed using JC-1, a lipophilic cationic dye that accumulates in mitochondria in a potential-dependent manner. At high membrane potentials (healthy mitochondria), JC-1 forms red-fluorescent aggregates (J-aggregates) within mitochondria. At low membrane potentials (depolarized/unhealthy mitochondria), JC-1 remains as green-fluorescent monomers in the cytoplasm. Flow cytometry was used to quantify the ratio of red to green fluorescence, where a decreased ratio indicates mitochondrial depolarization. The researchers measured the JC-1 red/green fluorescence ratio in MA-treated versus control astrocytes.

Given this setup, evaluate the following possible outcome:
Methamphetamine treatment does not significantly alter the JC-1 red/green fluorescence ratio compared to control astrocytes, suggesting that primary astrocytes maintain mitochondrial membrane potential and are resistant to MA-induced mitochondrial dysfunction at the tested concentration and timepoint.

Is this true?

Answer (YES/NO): NO